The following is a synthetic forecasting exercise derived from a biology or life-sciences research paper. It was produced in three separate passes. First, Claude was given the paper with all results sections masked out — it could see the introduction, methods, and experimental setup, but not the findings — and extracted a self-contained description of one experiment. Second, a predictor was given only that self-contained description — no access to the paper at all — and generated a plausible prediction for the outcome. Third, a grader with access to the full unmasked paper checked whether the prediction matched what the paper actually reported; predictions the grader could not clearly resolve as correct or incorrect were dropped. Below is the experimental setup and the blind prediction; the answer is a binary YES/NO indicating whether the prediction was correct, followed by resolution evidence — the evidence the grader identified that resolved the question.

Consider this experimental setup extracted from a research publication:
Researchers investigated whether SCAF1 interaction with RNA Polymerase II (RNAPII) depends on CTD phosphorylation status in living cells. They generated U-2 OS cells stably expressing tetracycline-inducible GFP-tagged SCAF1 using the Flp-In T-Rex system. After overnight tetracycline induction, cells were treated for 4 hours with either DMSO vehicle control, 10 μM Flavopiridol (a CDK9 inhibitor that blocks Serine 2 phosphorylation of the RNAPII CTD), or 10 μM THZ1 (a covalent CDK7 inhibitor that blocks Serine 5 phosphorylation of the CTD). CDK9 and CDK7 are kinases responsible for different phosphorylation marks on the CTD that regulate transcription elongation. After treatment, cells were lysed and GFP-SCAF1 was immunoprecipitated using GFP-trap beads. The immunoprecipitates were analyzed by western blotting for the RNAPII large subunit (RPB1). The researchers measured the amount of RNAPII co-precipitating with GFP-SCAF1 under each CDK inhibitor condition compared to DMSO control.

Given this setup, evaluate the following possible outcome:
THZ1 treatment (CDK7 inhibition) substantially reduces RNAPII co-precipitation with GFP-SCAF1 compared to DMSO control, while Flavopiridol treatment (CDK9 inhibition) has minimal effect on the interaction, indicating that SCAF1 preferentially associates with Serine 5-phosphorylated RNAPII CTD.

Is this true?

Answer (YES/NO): NO